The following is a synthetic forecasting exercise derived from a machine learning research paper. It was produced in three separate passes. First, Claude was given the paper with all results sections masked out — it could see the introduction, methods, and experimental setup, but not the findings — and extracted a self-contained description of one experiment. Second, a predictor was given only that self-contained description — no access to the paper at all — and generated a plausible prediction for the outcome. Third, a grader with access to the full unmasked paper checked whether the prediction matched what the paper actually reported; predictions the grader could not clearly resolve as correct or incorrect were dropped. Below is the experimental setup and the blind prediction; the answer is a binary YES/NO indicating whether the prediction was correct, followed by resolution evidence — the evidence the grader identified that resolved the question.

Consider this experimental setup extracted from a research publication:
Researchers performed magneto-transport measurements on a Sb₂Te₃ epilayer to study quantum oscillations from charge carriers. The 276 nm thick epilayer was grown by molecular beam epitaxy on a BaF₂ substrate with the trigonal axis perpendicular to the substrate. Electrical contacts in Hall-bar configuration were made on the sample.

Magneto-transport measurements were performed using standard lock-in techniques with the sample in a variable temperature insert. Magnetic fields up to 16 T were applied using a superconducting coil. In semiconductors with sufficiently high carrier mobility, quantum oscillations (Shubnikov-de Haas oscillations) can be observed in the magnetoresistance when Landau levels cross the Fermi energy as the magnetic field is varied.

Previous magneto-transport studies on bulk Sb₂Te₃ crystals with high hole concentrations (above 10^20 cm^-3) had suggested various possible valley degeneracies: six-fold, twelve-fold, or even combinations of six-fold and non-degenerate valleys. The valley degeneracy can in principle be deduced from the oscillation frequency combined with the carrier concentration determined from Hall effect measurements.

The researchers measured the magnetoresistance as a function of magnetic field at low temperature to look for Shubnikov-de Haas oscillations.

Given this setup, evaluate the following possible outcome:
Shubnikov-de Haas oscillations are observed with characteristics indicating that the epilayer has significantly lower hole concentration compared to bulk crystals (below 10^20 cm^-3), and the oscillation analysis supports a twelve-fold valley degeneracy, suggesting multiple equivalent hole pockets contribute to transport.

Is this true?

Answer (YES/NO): NO